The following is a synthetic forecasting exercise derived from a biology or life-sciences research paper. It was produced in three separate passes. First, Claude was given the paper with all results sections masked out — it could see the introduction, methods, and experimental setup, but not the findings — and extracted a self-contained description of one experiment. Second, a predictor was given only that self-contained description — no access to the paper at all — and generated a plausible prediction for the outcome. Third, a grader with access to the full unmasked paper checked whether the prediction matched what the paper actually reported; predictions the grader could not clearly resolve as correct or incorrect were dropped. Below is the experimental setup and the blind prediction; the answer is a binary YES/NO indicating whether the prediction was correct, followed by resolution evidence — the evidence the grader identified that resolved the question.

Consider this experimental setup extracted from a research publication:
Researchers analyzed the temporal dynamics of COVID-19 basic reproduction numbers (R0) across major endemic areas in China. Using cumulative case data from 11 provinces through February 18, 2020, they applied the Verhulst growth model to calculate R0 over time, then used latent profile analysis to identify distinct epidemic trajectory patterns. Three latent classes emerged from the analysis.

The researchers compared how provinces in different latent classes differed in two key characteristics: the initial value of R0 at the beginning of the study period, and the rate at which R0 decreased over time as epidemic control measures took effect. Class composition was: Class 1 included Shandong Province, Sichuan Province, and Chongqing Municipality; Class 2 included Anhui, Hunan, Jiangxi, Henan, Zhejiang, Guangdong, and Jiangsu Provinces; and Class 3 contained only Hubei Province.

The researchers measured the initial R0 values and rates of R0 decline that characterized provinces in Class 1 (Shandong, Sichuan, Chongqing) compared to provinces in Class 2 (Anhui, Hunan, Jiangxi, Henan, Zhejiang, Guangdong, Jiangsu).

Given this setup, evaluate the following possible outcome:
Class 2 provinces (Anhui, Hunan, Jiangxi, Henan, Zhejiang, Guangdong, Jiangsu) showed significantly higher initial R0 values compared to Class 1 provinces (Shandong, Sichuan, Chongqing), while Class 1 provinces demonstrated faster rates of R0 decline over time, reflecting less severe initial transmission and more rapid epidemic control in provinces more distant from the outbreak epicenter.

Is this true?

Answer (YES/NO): NO